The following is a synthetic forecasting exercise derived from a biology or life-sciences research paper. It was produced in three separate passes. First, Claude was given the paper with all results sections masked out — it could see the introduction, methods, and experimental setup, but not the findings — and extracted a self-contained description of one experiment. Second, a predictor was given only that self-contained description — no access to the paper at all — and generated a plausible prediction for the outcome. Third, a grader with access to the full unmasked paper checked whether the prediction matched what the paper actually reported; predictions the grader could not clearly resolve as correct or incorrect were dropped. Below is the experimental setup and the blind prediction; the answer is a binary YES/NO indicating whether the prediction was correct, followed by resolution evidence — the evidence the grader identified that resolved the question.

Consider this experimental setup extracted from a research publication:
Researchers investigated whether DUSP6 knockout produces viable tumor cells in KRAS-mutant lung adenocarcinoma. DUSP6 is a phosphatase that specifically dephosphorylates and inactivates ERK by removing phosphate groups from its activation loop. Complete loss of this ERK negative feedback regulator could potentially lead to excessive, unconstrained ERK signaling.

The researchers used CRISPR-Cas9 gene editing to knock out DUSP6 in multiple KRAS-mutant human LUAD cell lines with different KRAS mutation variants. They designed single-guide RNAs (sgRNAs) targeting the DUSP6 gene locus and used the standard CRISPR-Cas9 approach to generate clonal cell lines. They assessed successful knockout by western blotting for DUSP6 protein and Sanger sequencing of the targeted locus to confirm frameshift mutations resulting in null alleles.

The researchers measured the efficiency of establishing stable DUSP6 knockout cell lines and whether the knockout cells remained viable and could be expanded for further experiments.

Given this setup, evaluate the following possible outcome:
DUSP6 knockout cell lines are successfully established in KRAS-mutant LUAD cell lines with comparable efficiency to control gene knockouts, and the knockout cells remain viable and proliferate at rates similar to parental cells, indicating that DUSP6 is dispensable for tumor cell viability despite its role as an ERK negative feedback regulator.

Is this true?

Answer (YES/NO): NO